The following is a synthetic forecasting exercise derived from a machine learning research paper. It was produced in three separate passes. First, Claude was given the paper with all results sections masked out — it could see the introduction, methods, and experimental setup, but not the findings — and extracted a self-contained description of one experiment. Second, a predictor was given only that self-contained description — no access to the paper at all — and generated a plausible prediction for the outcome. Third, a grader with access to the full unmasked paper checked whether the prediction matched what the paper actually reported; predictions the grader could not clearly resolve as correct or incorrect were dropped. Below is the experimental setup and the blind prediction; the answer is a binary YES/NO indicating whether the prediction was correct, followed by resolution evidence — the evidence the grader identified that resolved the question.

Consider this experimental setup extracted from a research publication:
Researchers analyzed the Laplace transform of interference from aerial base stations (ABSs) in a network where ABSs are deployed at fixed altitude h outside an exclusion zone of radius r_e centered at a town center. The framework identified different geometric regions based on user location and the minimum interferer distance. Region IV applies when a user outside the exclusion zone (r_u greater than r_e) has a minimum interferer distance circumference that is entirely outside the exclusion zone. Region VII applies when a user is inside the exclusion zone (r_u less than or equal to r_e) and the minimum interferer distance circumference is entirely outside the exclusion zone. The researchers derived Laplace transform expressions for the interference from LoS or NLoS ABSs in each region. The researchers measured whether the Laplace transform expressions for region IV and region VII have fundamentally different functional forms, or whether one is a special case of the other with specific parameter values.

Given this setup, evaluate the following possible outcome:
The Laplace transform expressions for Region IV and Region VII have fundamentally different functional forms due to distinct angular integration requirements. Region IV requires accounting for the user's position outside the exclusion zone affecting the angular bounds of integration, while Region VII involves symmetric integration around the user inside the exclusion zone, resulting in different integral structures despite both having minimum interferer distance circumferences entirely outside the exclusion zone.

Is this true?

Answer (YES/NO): NO